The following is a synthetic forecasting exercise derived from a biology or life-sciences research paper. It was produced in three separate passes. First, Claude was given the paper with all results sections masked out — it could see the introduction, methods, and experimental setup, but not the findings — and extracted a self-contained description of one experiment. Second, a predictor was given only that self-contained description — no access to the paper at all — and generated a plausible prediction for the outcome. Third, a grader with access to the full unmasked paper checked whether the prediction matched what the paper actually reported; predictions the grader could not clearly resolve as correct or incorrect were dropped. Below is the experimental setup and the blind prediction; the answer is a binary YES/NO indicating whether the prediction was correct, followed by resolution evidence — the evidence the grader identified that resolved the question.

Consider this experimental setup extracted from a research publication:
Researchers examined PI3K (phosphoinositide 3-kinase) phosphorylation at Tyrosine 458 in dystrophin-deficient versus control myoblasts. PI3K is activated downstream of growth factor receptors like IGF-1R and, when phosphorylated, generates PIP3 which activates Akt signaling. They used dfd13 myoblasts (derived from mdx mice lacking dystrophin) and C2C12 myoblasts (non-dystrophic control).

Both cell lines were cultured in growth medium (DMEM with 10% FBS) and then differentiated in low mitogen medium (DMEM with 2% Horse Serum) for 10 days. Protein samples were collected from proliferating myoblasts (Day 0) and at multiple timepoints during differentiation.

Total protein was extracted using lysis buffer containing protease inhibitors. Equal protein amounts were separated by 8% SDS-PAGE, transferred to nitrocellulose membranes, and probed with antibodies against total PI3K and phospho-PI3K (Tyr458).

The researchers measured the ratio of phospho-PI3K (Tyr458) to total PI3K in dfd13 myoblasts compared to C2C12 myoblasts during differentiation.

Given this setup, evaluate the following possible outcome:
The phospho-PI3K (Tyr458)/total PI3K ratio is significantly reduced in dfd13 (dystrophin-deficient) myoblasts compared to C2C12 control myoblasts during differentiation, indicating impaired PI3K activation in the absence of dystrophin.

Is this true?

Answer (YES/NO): NO